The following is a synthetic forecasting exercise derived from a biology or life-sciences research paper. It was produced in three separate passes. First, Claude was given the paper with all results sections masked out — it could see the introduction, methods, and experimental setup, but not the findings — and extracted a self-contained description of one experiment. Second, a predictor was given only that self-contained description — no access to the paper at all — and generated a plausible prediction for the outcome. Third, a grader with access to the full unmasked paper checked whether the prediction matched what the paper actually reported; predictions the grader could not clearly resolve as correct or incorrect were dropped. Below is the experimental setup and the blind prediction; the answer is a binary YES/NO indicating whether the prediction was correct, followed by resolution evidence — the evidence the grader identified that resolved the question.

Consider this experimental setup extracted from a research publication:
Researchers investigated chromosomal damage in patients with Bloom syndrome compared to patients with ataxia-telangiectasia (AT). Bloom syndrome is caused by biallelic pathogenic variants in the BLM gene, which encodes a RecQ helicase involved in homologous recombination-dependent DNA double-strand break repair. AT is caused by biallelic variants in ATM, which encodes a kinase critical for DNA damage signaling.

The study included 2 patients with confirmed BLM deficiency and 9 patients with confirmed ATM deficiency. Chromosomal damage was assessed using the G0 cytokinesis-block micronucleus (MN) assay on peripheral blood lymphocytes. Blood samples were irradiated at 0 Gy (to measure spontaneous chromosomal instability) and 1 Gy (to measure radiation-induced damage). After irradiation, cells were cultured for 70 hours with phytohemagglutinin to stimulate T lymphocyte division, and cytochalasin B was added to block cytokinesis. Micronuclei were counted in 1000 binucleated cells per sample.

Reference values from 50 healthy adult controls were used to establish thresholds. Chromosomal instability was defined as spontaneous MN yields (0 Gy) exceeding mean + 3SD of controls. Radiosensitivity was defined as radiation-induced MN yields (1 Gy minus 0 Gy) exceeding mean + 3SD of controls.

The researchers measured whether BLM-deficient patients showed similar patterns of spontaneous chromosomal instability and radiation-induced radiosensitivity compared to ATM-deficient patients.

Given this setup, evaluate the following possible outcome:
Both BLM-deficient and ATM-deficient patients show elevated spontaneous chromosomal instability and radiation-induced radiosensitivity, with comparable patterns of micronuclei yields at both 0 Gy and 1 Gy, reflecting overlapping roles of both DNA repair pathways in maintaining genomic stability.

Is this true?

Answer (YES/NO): NO